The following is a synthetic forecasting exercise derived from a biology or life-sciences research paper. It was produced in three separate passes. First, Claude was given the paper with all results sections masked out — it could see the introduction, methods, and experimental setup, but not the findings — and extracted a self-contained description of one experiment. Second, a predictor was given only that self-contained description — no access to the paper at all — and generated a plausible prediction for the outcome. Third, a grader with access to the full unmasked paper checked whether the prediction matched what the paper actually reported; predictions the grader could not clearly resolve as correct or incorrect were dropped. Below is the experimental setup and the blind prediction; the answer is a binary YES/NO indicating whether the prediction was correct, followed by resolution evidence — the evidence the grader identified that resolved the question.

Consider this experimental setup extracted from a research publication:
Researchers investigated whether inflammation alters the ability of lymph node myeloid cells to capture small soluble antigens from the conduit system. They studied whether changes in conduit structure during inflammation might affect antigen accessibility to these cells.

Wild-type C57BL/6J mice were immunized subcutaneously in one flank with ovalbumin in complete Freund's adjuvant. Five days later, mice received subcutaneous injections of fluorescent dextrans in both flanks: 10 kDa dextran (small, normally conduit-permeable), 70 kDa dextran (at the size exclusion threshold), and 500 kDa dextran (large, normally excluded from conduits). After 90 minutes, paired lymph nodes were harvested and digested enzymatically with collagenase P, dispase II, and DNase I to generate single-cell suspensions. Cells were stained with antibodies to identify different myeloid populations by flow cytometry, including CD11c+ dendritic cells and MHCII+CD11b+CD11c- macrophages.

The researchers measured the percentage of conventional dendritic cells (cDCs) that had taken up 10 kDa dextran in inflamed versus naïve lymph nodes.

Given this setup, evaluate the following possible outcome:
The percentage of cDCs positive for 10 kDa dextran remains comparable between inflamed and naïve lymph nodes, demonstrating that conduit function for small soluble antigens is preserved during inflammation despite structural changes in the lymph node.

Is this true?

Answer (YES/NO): NO